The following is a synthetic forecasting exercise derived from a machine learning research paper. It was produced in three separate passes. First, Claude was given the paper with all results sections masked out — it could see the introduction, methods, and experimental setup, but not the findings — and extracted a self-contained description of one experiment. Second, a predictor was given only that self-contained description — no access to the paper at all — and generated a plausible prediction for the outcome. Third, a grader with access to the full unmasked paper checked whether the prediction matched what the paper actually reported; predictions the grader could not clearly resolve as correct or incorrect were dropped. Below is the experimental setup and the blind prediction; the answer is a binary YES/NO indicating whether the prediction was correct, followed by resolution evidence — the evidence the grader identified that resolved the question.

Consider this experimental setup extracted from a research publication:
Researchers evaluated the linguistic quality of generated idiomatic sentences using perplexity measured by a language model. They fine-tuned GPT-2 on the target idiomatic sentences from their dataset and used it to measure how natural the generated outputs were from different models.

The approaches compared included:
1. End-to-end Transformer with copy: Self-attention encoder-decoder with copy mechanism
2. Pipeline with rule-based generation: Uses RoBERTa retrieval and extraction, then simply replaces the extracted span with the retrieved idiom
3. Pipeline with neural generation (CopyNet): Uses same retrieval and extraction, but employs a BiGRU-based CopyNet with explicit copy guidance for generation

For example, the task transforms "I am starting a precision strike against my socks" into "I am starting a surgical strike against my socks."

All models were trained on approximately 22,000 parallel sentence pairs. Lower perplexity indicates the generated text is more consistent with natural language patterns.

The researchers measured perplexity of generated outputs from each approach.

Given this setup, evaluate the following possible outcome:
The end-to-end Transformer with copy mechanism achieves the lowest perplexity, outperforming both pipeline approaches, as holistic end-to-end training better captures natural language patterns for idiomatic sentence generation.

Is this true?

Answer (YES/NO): NO